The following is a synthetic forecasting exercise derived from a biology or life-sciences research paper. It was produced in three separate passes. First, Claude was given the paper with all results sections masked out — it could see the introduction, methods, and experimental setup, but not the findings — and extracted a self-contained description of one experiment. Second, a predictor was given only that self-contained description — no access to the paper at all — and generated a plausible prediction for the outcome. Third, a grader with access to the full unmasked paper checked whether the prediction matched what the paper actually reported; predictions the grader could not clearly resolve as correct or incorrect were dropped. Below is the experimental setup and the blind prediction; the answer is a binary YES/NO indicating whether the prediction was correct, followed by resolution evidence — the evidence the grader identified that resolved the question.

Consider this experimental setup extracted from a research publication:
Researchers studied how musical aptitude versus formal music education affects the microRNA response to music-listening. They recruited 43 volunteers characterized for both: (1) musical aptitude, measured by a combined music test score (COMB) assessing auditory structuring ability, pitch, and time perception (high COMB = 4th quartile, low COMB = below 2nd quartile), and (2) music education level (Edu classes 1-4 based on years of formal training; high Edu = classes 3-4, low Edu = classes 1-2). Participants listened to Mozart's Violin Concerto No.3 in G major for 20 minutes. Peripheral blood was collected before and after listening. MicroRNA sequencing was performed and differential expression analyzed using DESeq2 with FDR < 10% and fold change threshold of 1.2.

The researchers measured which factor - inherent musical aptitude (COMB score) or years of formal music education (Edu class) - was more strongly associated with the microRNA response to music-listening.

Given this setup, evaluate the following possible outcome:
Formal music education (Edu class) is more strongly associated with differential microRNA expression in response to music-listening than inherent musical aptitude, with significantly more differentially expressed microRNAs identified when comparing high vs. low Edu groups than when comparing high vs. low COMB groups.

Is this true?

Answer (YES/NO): NO